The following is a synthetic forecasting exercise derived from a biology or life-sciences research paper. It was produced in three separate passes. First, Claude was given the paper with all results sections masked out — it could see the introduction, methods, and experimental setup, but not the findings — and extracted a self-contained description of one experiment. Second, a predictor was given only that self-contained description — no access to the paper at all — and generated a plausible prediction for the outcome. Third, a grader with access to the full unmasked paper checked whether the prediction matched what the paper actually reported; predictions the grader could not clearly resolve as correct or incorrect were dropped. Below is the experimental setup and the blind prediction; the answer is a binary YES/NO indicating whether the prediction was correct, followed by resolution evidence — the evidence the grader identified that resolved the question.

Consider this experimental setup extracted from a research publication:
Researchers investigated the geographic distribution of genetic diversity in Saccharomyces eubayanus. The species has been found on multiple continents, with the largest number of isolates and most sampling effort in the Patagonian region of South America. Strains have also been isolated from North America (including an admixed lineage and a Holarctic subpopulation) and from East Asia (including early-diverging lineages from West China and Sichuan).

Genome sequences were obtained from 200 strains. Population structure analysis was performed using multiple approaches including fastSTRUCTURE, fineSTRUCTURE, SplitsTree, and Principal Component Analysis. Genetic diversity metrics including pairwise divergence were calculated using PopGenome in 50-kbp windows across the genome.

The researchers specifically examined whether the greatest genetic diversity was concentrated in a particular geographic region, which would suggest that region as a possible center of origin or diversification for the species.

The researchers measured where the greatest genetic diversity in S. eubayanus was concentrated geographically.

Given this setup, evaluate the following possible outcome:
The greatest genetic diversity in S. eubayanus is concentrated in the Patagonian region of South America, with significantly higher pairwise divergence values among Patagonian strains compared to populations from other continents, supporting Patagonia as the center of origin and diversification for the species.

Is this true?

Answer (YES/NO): YES